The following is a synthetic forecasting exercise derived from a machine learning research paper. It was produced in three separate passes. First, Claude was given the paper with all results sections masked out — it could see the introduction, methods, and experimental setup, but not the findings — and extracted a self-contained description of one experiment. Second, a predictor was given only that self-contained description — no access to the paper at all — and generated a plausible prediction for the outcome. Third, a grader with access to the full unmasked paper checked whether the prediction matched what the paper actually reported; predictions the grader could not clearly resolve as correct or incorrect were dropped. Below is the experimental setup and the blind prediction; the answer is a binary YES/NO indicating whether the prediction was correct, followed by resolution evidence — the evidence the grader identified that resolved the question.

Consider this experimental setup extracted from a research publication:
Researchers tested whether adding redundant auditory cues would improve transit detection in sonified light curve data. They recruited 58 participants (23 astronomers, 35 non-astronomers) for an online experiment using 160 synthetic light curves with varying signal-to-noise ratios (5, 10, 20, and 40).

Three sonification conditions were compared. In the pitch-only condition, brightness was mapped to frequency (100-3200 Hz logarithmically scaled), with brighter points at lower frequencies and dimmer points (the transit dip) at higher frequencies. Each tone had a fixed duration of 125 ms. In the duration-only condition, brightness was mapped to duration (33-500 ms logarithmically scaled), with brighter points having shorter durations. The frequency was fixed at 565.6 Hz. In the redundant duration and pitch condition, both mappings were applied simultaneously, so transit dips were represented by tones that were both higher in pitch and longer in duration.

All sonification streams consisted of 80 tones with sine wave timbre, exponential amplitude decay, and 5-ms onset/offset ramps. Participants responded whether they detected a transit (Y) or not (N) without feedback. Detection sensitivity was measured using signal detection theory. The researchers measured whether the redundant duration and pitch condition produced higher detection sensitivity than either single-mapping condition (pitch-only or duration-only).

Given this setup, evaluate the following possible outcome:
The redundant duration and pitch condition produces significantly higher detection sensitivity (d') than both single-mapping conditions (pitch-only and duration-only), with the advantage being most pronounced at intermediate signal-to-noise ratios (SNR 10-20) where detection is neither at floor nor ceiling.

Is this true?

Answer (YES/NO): NO